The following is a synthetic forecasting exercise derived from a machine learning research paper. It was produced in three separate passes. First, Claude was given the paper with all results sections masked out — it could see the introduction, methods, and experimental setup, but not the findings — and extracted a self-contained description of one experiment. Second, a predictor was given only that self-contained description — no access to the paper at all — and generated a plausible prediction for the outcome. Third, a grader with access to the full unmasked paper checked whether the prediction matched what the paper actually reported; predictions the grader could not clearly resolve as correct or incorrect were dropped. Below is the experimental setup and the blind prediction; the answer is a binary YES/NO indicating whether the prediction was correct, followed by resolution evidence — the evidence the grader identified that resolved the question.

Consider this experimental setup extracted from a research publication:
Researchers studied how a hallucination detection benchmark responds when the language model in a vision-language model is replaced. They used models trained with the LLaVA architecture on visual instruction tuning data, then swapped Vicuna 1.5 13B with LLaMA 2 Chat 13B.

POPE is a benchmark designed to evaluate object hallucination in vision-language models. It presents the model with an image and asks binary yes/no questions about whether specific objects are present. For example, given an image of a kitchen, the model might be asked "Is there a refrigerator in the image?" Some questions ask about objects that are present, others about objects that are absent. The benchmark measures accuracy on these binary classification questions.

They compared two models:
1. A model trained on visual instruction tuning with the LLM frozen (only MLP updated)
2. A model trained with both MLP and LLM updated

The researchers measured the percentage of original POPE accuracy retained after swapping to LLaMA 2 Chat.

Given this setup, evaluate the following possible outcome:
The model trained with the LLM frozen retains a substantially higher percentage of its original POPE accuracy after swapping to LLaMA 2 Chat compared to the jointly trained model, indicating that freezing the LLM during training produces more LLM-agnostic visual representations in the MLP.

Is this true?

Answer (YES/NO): YES